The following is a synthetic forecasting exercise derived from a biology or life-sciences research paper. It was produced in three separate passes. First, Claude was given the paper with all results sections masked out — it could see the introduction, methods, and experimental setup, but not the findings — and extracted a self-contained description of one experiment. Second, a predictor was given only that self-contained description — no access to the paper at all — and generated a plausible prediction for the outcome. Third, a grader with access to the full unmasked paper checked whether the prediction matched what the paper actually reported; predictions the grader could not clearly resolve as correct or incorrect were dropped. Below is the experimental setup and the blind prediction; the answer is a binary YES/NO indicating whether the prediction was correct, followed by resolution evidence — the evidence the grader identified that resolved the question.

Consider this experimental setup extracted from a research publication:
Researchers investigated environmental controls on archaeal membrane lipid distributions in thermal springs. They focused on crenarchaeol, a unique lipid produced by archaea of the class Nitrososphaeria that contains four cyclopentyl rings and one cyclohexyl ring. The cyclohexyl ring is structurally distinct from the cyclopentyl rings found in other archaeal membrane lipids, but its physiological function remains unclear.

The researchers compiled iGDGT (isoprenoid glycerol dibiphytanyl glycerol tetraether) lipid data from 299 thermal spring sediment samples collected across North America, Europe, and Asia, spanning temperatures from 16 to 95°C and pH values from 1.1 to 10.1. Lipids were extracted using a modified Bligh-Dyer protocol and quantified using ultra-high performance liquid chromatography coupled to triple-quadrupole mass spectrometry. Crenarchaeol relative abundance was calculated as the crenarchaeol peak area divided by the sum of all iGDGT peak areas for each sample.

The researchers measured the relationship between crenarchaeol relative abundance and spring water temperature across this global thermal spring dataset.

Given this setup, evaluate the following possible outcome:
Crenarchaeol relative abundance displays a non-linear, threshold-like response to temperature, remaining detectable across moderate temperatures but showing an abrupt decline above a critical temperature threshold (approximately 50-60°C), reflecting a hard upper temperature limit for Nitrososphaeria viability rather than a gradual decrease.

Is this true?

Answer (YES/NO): NO